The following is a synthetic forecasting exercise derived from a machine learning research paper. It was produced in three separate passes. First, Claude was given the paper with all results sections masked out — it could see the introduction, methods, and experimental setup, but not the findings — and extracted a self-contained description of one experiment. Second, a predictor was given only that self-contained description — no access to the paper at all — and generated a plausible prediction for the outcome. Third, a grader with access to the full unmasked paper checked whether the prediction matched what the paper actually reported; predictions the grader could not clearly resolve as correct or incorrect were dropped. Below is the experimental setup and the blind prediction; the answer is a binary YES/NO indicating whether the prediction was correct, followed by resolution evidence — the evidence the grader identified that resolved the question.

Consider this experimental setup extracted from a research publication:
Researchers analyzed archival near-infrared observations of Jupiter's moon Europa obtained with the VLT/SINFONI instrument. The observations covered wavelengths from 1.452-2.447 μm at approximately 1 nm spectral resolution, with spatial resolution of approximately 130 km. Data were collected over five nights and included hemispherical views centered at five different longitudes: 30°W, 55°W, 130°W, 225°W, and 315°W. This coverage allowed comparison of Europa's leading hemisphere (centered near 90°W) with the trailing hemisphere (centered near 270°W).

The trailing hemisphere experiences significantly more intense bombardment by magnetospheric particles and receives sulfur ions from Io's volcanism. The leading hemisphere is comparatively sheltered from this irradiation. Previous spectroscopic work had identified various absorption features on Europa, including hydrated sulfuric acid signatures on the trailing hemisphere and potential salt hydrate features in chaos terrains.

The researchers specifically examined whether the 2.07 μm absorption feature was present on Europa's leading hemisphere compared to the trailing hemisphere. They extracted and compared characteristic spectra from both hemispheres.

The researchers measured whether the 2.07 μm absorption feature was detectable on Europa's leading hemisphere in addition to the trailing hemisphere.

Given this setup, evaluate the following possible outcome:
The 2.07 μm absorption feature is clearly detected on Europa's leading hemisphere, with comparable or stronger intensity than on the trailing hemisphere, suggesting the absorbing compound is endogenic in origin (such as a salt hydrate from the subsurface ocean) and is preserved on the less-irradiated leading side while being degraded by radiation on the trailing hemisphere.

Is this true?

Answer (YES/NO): NO